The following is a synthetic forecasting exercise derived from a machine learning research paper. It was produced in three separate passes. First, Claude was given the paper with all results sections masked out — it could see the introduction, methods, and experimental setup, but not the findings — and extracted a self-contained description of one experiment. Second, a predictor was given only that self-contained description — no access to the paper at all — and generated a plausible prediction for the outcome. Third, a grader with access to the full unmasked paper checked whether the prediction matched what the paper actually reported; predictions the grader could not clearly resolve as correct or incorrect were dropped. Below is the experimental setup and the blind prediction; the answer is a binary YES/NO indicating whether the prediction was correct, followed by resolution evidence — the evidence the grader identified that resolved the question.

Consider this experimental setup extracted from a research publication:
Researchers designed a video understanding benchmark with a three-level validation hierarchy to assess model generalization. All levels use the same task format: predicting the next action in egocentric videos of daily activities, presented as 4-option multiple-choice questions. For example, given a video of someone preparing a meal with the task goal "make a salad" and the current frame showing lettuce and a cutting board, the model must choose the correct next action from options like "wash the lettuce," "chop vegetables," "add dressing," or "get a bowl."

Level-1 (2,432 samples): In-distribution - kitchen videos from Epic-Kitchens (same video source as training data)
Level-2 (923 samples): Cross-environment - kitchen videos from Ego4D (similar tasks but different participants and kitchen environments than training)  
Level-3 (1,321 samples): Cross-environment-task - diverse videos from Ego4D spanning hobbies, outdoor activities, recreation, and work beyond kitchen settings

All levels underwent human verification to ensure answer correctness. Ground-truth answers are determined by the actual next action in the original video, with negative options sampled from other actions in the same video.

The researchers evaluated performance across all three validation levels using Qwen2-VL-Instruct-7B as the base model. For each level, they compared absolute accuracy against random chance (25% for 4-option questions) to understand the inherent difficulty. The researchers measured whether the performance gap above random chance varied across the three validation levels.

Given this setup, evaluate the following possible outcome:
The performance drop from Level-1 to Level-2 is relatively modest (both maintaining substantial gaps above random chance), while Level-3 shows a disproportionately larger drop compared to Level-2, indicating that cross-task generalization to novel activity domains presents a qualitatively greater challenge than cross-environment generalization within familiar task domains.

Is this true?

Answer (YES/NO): YES